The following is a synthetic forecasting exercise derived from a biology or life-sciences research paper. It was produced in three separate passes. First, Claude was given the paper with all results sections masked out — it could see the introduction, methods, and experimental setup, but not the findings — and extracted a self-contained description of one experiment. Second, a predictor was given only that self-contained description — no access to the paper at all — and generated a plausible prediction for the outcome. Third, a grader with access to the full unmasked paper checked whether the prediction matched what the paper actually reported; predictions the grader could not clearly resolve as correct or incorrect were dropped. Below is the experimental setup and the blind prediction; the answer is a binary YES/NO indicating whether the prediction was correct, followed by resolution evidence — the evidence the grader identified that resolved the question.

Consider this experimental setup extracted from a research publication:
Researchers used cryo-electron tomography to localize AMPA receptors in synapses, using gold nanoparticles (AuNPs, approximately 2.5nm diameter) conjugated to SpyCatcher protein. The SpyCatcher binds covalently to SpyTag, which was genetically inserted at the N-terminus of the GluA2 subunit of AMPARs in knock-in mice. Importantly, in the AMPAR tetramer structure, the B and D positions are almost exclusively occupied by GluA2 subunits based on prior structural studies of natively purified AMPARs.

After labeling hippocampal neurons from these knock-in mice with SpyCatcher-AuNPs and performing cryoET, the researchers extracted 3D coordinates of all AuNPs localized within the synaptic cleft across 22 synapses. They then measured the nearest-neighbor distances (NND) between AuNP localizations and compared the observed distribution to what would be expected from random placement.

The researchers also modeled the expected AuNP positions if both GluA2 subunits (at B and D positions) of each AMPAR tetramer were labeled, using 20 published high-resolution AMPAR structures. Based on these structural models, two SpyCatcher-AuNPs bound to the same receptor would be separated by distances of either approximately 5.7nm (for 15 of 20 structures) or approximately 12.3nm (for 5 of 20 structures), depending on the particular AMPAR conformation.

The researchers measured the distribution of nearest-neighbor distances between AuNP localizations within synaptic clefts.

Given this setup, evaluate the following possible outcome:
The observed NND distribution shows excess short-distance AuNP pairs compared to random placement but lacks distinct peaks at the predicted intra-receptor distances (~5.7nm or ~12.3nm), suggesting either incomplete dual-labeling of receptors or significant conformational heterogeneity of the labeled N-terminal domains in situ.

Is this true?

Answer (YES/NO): NO